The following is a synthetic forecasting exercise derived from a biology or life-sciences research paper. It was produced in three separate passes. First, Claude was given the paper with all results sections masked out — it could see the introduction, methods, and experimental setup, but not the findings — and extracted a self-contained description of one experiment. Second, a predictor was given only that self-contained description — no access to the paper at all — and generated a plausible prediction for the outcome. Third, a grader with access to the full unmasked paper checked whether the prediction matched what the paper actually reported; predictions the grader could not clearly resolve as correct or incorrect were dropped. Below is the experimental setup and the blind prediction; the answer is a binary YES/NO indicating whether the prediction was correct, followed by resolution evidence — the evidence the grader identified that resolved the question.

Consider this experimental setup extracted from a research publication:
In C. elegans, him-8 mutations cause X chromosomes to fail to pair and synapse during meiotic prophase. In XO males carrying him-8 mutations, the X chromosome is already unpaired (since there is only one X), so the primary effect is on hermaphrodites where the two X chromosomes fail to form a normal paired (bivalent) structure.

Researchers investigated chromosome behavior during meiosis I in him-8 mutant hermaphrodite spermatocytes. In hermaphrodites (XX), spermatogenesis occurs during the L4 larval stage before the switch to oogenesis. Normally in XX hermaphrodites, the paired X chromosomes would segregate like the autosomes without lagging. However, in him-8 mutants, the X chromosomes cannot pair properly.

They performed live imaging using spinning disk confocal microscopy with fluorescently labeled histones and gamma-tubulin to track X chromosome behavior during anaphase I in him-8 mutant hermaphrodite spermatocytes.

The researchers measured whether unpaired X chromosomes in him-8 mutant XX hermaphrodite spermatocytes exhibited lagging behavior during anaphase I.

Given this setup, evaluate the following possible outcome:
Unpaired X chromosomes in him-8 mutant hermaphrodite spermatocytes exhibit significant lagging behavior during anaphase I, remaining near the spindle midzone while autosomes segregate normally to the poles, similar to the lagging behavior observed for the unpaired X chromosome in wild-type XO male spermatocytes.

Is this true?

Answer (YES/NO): YES